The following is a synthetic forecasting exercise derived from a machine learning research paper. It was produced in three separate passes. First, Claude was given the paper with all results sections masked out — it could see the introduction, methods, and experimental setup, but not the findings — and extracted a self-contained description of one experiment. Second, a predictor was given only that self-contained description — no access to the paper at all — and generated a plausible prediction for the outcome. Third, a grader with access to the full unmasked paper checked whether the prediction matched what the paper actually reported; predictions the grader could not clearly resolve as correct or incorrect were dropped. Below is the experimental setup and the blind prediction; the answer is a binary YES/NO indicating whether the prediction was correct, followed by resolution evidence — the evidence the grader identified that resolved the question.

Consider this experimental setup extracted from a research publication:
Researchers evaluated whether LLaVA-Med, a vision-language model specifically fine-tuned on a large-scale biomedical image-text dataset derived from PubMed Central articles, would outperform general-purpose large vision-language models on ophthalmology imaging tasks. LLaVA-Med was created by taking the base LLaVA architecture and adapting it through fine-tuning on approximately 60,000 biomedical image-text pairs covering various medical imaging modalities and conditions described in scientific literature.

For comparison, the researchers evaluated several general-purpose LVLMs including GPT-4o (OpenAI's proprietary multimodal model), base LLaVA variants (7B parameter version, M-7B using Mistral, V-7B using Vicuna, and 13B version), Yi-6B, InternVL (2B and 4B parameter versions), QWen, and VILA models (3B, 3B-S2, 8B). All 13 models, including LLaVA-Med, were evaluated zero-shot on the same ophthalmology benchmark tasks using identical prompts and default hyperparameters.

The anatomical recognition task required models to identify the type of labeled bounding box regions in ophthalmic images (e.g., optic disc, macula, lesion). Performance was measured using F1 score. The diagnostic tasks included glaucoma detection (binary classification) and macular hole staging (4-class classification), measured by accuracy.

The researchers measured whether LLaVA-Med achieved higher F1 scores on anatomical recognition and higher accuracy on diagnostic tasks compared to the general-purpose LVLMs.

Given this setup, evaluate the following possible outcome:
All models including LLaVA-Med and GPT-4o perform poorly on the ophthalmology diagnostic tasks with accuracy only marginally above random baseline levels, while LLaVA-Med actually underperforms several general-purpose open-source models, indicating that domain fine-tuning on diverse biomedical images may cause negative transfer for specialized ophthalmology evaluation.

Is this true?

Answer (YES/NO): NO